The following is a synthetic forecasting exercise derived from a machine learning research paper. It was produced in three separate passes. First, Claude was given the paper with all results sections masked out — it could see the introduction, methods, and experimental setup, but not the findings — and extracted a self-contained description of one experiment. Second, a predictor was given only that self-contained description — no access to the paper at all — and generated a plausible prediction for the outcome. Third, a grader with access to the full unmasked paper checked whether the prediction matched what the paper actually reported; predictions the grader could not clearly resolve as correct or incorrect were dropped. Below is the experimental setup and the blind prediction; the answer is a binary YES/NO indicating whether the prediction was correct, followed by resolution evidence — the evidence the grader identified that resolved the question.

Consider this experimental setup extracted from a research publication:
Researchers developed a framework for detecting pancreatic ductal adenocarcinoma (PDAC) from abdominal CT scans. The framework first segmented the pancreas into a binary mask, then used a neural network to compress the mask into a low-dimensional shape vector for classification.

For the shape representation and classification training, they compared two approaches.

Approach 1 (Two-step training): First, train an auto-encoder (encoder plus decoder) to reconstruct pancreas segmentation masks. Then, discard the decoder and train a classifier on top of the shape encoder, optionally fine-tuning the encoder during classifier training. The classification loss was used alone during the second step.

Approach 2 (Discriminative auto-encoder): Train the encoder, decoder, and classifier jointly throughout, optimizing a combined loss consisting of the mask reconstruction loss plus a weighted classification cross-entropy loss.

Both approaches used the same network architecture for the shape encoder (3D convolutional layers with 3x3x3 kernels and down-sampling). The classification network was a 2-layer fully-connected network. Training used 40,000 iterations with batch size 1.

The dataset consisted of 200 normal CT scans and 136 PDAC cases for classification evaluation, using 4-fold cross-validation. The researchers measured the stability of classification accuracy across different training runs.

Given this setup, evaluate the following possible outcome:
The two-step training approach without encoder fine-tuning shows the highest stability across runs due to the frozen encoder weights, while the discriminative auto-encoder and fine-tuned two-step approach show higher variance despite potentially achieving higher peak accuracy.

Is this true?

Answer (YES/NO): NO